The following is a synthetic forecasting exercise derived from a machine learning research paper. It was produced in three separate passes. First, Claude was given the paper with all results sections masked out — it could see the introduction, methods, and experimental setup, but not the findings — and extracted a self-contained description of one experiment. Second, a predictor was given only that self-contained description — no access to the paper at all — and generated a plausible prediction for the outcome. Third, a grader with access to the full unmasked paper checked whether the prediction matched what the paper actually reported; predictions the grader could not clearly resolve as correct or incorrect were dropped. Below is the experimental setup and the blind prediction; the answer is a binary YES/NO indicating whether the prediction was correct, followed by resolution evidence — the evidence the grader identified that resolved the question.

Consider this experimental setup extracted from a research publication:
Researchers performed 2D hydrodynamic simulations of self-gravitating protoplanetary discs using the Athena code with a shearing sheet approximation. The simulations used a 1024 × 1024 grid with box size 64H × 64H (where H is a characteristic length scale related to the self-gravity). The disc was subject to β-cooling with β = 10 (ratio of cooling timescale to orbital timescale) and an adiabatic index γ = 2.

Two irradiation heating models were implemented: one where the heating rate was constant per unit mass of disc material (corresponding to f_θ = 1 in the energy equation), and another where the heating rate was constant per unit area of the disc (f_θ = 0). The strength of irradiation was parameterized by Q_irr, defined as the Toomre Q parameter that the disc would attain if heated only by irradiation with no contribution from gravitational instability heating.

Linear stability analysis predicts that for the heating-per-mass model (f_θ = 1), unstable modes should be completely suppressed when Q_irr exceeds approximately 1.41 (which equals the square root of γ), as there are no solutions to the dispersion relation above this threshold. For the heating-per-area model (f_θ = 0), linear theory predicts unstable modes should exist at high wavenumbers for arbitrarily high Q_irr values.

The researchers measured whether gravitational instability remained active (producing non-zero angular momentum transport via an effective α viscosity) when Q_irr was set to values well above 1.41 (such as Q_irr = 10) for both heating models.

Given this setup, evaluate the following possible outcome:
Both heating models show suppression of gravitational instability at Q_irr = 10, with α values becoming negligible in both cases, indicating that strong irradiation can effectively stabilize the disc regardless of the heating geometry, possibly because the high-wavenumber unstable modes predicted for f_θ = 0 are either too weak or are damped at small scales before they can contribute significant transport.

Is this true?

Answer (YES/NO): NO